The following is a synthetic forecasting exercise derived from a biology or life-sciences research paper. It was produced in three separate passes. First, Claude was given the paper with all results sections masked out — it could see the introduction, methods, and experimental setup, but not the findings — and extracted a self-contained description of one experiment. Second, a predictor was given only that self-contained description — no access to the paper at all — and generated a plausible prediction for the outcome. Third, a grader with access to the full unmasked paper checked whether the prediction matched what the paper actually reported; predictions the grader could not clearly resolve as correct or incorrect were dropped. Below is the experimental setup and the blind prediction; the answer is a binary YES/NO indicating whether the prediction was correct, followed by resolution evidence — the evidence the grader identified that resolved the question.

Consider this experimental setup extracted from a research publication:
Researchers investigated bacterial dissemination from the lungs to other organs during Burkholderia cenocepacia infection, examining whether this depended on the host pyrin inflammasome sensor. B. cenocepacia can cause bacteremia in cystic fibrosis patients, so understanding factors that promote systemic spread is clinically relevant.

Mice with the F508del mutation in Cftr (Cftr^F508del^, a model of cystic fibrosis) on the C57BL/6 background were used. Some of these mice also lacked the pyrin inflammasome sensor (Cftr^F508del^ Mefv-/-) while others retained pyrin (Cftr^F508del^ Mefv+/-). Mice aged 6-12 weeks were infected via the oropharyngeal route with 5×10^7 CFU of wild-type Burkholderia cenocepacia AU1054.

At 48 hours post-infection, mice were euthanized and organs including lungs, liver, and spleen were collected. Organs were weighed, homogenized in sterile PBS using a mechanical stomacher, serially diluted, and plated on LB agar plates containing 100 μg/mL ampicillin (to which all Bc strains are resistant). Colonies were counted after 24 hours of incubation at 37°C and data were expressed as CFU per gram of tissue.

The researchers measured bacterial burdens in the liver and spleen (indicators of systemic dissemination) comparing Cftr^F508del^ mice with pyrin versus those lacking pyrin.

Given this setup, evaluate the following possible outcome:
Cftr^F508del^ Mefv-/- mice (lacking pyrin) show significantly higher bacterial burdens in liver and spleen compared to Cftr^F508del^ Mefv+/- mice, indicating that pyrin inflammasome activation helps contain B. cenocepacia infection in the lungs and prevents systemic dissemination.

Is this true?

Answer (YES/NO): NO